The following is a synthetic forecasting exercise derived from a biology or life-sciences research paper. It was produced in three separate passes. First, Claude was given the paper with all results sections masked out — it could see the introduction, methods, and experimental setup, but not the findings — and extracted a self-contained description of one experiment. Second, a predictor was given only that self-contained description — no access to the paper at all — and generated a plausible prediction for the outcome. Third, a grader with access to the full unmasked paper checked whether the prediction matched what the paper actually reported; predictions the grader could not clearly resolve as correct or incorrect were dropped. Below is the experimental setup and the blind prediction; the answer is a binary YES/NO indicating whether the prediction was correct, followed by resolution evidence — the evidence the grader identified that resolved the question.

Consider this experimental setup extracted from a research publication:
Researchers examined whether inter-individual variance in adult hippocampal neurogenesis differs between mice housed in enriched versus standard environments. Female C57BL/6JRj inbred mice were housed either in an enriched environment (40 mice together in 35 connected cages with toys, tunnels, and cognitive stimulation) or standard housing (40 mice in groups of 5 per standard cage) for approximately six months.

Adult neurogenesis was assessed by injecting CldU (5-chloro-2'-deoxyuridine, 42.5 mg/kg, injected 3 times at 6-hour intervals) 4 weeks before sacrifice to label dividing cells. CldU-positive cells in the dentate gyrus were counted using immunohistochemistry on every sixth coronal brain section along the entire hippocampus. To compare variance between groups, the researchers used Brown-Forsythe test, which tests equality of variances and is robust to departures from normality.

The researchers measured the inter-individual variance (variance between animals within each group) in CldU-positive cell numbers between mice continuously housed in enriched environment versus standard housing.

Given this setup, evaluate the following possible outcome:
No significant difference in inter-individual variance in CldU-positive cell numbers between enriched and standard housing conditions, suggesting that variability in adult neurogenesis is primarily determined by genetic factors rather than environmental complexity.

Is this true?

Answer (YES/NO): NO